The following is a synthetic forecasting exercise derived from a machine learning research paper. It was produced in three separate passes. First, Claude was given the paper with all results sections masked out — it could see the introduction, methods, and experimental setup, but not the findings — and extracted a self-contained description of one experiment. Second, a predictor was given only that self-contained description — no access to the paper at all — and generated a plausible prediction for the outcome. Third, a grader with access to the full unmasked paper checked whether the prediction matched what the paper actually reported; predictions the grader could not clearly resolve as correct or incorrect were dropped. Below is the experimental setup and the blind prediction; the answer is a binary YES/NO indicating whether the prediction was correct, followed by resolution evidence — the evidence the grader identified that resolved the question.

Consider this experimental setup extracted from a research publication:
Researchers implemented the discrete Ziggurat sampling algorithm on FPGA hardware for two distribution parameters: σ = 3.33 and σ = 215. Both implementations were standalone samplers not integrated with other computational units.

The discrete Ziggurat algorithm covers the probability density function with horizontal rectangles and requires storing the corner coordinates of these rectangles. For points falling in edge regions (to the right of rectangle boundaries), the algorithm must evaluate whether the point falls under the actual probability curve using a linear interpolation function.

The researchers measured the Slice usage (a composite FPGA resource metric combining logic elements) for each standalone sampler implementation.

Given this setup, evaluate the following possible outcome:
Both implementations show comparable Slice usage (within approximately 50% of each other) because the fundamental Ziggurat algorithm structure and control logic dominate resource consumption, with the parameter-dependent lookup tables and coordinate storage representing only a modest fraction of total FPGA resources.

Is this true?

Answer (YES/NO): NO